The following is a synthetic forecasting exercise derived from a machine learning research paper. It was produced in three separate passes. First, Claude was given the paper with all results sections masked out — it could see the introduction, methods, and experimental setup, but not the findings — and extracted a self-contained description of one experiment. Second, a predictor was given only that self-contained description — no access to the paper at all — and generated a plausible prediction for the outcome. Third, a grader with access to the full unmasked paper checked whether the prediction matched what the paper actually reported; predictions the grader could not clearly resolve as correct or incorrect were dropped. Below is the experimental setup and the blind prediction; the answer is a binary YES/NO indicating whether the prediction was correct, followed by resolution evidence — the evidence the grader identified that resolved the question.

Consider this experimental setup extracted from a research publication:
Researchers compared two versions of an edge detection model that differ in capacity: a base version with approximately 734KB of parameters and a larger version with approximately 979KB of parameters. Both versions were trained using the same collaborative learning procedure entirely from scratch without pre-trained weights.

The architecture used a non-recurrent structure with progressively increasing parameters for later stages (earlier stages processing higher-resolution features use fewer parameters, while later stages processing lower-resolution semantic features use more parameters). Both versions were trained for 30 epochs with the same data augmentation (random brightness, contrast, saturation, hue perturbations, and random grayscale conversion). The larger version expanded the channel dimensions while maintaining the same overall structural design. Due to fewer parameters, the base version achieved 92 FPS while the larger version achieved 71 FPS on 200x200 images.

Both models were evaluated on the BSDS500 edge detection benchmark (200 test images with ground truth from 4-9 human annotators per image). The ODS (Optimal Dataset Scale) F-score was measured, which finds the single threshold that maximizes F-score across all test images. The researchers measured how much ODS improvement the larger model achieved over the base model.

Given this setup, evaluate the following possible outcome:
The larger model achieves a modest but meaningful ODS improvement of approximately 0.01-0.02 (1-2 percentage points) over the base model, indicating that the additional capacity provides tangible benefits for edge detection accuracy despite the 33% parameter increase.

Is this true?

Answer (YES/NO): NO